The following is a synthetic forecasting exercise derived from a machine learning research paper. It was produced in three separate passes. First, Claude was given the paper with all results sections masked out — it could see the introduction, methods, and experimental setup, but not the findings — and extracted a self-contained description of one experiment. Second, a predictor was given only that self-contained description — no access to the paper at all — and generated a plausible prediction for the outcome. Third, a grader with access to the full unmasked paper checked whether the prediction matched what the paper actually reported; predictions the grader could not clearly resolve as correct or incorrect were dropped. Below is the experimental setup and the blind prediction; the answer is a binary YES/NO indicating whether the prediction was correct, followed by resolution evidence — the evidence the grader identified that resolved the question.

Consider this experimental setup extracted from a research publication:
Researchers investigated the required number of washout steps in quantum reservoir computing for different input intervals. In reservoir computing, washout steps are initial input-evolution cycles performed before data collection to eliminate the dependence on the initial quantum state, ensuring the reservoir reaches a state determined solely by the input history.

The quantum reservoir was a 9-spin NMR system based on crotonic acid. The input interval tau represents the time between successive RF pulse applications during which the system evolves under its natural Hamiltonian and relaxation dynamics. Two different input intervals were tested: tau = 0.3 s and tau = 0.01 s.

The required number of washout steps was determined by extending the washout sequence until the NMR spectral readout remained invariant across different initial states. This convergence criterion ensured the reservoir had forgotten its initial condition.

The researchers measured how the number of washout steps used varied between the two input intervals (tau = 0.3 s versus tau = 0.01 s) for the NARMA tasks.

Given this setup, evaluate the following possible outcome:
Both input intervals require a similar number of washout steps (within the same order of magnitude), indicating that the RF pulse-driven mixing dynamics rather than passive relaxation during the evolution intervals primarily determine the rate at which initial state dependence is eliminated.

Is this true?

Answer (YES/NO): NO